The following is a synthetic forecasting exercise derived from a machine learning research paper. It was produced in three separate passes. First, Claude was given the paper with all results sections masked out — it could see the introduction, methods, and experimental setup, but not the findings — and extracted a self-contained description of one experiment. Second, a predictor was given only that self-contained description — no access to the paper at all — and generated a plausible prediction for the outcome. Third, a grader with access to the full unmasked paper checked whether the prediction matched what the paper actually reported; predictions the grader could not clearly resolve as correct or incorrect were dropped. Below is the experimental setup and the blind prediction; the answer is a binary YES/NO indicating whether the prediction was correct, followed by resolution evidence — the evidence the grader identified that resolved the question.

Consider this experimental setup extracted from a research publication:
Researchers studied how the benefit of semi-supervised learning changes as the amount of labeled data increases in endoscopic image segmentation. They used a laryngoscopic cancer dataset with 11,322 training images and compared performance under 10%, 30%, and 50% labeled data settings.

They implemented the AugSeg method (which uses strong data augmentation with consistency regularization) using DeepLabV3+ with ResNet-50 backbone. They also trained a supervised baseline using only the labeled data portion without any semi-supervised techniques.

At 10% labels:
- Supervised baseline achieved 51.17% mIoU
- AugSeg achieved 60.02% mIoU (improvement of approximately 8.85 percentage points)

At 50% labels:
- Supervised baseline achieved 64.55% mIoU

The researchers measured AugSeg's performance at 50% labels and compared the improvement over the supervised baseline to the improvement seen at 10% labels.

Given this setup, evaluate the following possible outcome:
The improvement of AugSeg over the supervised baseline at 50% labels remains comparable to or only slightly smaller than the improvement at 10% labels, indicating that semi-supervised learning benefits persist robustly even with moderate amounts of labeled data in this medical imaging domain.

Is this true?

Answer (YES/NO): NO